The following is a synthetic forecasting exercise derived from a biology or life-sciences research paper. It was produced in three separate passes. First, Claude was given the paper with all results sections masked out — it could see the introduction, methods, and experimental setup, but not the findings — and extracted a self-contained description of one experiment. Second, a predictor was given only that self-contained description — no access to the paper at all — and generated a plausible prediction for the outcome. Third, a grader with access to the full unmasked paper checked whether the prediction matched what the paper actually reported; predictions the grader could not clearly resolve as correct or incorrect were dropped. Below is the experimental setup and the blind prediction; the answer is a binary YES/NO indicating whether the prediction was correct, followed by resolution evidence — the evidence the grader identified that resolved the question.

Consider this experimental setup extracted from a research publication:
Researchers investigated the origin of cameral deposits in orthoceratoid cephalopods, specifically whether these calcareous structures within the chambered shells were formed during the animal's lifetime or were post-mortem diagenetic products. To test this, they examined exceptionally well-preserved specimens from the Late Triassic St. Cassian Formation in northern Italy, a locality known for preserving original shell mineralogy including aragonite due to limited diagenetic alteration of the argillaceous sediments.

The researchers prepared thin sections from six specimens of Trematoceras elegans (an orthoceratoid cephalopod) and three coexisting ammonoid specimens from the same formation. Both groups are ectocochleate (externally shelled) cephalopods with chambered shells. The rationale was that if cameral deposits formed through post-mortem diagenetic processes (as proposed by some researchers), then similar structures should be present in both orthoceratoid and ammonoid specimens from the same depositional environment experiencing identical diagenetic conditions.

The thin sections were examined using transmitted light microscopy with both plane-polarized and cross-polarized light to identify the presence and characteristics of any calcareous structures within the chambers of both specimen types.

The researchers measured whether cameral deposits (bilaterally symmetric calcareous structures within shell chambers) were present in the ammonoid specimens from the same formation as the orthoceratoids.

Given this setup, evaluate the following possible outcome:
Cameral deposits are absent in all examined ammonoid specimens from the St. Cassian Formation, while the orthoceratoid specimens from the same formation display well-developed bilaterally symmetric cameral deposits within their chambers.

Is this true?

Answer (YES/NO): YES